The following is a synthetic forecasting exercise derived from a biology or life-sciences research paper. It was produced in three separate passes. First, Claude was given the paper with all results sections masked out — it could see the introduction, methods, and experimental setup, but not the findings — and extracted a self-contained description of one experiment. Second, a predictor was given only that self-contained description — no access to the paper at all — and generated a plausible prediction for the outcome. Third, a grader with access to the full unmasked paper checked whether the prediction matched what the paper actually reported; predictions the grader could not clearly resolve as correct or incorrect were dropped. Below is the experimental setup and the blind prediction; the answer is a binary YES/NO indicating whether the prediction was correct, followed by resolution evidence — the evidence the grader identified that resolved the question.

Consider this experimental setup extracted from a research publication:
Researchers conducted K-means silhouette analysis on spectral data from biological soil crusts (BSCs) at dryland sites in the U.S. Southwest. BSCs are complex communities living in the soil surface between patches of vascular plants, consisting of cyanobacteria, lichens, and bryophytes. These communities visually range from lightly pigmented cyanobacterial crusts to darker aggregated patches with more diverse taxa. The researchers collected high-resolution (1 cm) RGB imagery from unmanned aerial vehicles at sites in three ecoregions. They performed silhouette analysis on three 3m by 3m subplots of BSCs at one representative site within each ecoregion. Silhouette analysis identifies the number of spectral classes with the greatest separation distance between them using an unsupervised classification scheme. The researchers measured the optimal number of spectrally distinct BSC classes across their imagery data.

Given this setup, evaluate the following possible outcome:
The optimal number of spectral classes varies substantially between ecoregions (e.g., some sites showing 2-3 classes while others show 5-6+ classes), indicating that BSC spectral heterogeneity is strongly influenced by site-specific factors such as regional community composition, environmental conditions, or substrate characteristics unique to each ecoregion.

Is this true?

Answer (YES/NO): NO